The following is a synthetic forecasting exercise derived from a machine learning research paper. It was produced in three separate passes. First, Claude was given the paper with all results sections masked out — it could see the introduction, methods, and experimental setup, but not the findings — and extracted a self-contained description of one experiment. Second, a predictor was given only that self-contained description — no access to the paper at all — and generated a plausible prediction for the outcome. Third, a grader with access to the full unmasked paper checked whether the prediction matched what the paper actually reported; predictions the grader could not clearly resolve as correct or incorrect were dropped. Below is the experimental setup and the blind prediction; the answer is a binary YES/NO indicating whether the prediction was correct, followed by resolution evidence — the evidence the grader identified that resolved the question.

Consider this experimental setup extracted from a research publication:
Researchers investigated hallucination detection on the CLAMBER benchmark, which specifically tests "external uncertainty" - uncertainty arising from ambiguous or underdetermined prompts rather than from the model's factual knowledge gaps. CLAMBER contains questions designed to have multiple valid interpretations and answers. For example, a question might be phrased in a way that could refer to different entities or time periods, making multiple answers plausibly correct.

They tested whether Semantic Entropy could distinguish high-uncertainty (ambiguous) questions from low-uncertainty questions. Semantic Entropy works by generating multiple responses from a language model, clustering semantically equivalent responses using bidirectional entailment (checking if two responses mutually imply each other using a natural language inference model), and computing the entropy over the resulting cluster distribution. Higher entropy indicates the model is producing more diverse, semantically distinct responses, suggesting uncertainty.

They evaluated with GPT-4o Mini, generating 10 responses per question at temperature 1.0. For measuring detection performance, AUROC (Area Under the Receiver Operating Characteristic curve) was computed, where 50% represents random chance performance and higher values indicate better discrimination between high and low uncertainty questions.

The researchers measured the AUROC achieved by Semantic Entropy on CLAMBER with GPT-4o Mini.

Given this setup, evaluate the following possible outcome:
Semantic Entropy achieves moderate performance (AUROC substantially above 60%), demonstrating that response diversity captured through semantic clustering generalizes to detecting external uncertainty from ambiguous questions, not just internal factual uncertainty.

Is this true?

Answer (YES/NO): NO